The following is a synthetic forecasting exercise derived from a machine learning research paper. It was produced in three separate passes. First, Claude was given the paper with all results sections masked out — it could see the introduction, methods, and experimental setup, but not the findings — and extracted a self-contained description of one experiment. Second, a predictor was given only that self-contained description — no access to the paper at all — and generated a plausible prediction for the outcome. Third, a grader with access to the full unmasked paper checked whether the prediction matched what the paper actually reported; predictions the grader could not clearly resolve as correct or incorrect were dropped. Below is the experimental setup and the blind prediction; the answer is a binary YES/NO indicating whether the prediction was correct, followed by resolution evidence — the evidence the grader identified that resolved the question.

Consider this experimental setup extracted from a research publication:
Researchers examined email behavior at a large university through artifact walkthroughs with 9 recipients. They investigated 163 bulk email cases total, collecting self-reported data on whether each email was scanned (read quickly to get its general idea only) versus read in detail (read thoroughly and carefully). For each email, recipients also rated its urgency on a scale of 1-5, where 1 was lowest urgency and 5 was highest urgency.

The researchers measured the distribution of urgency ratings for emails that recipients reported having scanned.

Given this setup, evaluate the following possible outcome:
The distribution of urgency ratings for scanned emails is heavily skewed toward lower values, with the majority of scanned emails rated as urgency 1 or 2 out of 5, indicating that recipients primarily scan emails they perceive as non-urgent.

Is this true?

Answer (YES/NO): YES